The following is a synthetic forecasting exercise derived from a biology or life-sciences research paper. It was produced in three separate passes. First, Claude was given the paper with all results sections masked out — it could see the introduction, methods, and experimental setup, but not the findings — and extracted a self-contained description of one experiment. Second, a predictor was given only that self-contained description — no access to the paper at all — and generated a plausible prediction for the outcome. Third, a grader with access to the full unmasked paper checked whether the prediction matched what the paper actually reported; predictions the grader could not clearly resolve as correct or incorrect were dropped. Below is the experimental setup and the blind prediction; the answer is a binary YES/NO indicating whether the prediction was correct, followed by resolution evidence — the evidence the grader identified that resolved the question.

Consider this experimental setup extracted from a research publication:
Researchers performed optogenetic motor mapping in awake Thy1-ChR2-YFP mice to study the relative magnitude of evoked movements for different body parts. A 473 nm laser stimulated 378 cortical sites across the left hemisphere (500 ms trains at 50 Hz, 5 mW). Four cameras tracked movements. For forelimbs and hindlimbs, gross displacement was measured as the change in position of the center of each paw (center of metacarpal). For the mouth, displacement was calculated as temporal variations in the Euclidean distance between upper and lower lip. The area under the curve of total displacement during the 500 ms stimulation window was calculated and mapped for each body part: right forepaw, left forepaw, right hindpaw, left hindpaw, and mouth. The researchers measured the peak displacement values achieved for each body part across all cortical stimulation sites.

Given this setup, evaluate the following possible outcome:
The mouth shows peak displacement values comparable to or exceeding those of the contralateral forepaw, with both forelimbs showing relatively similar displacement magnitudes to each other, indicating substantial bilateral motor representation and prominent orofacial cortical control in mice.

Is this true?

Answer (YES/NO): NO